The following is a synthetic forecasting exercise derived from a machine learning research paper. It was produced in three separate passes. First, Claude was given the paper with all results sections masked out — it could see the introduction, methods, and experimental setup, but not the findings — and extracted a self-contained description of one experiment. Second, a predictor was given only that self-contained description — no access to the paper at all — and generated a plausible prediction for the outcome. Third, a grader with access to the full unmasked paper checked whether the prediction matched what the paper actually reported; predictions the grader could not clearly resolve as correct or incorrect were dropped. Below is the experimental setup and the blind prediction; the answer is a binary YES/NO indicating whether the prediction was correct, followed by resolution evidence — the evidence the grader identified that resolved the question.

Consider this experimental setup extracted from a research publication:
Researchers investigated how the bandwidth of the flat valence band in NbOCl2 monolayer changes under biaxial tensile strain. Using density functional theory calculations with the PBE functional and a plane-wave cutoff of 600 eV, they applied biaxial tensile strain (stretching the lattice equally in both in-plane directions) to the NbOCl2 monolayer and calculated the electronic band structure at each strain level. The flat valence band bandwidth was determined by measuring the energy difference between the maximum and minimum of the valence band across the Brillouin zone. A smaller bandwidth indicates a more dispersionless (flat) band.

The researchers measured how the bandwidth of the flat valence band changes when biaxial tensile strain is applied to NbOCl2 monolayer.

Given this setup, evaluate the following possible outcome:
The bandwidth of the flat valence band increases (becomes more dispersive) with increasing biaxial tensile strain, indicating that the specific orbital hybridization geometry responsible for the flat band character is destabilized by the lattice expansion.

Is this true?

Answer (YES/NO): NO